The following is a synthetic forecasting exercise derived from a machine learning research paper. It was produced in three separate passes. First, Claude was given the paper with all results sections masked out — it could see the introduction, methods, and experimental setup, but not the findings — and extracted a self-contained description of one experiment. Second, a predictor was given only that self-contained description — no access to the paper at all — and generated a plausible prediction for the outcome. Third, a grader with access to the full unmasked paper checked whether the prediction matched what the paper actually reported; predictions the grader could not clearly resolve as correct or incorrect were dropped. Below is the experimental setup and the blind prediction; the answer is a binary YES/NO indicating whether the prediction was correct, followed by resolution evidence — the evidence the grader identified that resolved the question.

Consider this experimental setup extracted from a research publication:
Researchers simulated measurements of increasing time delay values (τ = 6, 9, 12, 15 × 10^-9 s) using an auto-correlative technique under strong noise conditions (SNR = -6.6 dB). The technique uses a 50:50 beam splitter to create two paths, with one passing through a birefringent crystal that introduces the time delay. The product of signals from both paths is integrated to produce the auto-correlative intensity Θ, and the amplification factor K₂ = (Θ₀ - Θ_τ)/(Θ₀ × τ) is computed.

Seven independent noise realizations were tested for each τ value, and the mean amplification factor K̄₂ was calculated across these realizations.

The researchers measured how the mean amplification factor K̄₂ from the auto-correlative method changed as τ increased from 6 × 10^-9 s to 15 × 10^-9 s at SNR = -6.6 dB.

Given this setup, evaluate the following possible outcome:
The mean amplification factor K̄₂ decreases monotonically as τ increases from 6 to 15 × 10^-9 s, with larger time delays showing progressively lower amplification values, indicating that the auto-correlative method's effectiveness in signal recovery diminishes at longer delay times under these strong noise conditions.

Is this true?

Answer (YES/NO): NO